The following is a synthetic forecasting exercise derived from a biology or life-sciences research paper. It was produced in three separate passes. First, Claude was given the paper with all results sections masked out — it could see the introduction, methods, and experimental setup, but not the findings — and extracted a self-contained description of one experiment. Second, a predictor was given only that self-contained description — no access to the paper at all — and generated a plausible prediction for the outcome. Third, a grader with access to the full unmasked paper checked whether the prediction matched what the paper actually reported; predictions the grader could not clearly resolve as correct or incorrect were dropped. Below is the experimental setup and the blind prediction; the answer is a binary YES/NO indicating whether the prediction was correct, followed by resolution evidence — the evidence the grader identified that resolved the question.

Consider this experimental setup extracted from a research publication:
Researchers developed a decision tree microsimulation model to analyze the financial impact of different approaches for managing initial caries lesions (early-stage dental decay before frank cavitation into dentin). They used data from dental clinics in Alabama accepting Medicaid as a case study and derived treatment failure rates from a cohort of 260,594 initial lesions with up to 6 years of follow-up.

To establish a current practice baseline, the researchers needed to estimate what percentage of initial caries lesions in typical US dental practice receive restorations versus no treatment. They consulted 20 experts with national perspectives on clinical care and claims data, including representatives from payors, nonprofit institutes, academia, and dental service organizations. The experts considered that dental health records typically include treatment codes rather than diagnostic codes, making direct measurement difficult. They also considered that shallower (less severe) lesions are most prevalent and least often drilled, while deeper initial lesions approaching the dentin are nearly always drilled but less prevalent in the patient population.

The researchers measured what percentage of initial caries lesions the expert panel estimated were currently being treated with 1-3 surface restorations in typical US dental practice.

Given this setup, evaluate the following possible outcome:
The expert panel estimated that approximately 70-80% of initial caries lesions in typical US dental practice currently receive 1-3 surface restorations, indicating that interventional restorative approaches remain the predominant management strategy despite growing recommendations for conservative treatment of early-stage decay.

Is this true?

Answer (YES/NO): NO